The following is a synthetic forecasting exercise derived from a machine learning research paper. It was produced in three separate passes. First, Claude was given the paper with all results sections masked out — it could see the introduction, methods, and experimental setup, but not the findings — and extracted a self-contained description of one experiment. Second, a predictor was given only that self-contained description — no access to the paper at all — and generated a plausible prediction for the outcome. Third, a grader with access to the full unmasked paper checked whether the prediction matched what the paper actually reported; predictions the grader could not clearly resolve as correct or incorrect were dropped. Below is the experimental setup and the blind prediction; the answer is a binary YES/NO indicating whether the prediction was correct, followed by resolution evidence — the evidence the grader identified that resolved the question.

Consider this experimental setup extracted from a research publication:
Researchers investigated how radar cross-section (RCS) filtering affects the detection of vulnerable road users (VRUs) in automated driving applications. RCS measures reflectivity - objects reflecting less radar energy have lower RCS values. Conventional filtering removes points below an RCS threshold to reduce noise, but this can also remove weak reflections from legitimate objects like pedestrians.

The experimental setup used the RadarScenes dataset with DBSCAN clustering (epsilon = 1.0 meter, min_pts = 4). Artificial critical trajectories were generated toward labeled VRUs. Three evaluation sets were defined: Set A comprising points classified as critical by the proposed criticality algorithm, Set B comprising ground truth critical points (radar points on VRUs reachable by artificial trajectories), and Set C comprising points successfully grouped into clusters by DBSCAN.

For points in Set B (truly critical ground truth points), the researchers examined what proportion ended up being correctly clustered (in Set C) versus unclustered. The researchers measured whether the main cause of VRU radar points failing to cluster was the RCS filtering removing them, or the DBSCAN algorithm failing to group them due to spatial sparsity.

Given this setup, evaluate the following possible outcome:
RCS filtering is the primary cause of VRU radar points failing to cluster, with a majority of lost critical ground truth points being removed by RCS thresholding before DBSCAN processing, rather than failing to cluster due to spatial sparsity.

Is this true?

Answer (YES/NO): YES